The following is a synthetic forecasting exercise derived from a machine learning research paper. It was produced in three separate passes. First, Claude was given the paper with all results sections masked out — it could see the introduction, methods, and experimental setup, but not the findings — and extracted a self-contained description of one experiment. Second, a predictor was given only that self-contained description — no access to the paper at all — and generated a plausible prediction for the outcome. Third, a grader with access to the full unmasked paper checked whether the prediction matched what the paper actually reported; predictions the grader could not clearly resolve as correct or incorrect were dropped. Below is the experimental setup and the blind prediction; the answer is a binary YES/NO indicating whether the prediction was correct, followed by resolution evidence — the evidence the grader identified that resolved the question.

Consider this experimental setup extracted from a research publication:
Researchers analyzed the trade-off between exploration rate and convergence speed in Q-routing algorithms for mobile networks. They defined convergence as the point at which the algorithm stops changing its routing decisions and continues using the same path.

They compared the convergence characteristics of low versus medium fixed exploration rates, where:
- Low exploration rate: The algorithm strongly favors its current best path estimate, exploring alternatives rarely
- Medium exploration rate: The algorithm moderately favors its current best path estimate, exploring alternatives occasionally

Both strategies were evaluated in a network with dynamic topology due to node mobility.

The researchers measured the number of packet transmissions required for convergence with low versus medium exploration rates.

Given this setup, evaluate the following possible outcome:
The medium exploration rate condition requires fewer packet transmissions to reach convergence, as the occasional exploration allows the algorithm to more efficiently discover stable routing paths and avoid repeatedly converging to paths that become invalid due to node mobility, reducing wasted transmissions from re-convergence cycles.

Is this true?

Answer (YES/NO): NO